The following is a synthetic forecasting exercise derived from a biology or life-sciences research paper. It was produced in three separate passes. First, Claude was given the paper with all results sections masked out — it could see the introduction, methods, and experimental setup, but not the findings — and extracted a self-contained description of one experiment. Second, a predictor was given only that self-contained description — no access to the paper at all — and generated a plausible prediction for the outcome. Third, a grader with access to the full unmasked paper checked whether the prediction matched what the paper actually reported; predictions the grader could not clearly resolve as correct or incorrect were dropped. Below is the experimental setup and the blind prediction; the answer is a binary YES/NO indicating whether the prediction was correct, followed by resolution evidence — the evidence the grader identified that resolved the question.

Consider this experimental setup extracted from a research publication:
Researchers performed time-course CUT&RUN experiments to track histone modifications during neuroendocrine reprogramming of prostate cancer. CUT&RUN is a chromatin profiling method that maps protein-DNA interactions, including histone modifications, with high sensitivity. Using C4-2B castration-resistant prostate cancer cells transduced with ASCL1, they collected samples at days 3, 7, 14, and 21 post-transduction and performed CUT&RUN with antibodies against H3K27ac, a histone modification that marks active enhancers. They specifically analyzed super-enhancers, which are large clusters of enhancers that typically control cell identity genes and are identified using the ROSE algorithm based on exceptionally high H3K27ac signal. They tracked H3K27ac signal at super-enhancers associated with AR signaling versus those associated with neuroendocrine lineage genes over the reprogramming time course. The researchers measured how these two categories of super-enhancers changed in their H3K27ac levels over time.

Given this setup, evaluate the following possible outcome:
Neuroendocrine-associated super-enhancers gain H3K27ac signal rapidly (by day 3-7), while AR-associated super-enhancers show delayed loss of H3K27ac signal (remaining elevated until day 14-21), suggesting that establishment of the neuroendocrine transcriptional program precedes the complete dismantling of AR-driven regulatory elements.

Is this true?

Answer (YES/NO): NO